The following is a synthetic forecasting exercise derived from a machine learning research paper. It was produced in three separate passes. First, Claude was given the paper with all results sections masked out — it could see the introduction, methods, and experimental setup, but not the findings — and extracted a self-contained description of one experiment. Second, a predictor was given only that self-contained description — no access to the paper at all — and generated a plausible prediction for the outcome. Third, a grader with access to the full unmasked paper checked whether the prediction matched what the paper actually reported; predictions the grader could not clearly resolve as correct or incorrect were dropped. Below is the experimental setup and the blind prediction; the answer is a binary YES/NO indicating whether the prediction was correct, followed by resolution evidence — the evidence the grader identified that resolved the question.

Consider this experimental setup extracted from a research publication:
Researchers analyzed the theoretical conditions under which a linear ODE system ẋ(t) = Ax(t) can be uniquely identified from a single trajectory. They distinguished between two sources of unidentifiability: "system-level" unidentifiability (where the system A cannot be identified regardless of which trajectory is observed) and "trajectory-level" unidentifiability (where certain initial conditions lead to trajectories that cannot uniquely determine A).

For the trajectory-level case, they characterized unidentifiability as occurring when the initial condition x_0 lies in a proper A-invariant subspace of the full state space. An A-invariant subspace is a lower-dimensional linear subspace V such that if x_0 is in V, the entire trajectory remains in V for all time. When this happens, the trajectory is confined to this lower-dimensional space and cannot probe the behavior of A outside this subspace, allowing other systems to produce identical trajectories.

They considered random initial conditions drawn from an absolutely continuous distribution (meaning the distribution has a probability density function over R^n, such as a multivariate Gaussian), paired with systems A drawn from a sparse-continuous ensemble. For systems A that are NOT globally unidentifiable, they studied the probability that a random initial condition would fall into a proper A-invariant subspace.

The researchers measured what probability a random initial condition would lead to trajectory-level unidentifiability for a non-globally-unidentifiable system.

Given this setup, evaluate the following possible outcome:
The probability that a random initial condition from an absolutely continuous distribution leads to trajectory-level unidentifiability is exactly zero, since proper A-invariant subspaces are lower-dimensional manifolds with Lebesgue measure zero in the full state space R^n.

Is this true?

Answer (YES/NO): YES